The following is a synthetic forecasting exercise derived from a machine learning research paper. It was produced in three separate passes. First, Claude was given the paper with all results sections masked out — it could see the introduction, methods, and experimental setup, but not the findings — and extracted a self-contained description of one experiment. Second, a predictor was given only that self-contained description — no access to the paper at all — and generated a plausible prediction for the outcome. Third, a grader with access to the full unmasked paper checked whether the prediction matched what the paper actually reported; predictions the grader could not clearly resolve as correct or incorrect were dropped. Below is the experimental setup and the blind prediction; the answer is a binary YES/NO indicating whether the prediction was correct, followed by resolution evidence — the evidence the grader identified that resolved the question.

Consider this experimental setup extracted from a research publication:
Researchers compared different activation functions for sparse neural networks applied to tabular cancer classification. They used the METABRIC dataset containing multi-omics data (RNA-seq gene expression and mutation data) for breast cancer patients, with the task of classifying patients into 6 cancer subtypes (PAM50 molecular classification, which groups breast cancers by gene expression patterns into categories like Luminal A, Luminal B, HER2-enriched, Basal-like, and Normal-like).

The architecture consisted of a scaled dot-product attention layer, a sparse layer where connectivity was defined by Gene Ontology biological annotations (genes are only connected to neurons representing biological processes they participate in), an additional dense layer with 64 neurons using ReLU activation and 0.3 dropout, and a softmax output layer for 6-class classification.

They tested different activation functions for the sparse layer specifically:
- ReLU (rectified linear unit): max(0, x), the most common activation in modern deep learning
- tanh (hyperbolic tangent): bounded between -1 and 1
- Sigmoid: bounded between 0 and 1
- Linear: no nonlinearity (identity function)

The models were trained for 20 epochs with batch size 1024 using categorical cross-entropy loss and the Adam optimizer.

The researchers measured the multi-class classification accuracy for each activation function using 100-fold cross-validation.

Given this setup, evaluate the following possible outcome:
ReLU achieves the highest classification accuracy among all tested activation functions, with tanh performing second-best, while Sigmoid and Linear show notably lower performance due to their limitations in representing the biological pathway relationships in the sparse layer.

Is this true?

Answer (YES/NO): NO